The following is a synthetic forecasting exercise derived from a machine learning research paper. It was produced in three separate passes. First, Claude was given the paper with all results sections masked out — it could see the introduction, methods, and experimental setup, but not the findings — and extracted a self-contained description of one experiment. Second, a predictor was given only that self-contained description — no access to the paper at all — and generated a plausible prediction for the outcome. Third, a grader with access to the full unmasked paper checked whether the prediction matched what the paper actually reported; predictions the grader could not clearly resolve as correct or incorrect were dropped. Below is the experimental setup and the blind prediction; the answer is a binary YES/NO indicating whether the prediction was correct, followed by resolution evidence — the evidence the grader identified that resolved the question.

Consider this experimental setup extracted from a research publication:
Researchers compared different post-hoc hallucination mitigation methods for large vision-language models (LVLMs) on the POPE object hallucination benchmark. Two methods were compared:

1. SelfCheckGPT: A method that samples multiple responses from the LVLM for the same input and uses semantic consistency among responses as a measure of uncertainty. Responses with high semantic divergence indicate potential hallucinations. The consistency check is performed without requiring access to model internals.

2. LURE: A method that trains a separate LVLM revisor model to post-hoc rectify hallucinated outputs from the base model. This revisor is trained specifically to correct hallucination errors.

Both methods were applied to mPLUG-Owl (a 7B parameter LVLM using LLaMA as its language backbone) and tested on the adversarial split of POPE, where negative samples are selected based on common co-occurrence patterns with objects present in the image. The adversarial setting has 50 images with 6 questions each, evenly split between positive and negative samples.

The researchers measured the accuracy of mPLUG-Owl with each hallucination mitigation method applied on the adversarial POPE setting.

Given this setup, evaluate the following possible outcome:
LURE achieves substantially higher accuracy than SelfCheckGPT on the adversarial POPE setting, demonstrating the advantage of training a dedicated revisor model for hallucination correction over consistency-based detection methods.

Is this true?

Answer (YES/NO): YES